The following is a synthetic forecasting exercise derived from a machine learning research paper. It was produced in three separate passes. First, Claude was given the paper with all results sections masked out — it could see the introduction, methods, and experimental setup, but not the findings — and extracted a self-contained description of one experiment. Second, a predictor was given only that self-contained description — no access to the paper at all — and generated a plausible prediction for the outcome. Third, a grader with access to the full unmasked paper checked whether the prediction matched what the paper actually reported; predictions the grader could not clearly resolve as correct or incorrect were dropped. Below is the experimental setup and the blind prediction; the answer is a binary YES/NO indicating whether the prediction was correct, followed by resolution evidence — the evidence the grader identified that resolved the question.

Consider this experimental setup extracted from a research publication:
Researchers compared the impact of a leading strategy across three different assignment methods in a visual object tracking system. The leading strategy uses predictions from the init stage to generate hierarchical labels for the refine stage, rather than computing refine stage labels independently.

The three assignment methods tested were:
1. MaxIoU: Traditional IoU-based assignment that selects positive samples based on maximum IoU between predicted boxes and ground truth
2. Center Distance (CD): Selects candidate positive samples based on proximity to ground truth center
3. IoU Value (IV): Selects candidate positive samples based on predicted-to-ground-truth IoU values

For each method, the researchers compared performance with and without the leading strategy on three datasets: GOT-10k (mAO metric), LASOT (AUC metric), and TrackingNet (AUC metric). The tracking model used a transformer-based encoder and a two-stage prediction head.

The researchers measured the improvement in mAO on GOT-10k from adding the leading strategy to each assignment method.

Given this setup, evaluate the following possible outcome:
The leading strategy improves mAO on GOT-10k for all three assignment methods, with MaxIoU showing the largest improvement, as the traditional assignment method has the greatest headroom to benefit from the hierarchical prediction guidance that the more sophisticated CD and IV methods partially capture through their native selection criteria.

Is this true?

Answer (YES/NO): NO